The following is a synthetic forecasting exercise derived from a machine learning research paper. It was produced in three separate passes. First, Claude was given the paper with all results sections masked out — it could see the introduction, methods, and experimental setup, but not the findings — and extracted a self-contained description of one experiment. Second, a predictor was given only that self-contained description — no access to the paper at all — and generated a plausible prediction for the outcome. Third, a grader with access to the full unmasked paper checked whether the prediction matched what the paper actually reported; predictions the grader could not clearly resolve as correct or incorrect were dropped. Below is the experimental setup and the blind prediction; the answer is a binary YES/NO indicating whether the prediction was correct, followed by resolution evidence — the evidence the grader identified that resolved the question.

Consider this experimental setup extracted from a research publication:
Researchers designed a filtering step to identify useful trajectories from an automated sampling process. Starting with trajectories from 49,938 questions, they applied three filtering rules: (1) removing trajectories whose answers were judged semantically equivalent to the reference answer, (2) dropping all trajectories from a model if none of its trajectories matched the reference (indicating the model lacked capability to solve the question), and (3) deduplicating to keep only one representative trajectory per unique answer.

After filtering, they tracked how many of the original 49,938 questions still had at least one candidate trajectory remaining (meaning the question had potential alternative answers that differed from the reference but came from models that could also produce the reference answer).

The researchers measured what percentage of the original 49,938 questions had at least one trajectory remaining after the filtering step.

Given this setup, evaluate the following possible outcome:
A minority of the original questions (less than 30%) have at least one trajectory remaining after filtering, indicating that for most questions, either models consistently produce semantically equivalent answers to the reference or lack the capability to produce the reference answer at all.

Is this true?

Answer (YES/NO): NO